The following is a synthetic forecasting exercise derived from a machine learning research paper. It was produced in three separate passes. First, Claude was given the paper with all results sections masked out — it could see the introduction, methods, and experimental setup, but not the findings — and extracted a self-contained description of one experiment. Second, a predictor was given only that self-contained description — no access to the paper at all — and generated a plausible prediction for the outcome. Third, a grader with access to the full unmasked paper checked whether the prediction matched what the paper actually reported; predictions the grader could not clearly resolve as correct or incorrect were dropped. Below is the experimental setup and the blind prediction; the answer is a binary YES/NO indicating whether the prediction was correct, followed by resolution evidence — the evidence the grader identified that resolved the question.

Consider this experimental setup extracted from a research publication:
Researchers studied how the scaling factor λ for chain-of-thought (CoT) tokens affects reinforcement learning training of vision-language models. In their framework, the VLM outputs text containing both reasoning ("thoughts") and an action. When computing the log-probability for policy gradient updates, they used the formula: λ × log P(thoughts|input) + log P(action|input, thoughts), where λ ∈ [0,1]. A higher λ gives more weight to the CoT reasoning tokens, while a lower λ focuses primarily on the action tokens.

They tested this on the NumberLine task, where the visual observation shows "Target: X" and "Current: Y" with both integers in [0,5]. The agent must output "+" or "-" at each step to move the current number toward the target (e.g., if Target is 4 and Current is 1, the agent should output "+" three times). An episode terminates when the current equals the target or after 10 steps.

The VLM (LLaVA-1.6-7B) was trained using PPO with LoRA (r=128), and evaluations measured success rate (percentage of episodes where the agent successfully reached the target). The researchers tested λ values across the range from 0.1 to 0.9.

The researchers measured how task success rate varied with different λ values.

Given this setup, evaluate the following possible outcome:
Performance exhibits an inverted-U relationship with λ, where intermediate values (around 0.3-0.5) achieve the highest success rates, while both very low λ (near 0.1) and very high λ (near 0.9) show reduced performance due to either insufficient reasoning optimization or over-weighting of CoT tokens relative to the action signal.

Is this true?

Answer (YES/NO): YES